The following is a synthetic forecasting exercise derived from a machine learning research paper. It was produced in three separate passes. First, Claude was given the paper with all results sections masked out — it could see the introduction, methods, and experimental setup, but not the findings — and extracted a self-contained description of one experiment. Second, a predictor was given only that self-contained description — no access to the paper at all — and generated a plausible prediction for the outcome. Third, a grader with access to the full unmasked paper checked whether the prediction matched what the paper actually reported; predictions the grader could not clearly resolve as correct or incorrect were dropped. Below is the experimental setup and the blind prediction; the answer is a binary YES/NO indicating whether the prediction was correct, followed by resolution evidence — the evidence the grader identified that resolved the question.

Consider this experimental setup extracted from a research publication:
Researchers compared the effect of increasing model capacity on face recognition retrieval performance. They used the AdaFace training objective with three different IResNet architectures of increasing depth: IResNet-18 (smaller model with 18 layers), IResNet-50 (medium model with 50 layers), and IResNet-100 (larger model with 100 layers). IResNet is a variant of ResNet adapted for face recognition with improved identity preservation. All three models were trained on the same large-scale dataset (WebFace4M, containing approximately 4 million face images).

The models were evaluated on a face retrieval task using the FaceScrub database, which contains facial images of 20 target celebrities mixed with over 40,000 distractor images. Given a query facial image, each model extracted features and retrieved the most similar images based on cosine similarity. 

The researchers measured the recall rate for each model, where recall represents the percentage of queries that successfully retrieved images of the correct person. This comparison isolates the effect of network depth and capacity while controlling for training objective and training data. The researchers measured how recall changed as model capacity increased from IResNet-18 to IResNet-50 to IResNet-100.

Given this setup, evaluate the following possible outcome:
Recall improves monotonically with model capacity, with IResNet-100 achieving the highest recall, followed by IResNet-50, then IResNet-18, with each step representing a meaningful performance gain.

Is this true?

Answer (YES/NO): YES